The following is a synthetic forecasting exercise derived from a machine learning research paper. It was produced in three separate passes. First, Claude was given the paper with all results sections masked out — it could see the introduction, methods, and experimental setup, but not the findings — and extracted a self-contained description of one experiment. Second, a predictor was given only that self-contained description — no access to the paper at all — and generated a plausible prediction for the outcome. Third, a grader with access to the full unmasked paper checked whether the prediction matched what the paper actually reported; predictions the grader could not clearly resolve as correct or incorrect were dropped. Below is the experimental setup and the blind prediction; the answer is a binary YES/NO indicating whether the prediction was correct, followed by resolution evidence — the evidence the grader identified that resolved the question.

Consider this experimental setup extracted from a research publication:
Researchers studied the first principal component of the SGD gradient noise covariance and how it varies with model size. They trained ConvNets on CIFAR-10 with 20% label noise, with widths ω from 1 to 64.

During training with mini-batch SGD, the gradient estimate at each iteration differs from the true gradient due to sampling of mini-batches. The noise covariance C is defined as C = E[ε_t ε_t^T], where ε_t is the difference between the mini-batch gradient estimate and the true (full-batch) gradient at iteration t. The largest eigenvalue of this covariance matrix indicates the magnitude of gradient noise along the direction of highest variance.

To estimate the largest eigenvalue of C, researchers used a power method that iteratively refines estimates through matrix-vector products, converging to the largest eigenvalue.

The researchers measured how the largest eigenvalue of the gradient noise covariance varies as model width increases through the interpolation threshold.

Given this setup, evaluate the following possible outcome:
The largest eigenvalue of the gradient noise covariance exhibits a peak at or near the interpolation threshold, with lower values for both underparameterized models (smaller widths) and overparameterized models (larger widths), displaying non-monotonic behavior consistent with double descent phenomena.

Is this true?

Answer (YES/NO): YES